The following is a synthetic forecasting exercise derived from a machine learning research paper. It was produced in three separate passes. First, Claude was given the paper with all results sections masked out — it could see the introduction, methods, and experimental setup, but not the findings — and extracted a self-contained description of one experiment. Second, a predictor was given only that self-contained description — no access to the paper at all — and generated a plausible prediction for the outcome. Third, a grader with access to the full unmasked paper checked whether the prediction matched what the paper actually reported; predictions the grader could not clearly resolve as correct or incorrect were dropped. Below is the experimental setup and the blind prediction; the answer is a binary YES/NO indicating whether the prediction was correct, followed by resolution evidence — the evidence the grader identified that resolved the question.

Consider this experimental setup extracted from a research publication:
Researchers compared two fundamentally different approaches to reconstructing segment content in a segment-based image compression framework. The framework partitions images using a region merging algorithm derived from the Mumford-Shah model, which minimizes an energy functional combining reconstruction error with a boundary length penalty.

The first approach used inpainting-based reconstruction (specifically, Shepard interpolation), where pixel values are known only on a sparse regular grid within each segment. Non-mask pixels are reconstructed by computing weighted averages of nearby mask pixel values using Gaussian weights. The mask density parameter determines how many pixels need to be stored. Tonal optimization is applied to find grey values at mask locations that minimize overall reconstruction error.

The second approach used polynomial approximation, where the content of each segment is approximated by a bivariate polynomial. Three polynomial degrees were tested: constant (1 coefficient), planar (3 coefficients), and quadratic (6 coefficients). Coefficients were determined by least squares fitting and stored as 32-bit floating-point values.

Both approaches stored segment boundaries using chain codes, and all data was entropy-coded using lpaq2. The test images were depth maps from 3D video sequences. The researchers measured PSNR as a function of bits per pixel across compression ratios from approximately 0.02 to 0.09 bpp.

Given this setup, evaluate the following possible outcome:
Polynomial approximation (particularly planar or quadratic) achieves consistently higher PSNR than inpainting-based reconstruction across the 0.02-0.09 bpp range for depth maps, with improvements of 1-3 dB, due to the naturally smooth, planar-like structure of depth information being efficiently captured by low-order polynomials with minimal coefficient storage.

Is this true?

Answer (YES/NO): NO